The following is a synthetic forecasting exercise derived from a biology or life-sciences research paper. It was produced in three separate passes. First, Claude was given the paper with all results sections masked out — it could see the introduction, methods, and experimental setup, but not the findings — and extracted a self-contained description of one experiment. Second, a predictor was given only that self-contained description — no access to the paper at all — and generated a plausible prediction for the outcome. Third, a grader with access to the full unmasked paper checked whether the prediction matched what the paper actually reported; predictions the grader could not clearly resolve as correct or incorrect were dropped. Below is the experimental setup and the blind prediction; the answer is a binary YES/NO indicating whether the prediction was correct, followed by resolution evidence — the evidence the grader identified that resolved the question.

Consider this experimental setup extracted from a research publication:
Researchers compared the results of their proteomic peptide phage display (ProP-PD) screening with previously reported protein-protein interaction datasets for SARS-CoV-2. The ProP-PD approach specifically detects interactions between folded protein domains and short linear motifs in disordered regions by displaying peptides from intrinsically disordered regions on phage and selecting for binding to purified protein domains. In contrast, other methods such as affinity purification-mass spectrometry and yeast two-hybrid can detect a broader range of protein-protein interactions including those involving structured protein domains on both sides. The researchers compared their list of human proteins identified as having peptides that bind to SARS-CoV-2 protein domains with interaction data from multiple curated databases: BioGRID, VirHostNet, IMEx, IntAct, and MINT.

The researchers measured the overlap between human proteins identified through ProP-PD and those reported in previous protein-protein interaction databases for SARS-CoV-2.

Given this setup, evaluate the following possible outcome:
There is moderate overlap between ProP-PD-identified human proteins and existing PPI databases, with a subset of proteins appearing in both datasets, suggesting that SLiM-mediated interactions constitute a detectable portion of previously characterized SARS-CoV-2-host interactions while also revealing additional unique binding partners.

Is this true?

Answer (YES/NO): NO